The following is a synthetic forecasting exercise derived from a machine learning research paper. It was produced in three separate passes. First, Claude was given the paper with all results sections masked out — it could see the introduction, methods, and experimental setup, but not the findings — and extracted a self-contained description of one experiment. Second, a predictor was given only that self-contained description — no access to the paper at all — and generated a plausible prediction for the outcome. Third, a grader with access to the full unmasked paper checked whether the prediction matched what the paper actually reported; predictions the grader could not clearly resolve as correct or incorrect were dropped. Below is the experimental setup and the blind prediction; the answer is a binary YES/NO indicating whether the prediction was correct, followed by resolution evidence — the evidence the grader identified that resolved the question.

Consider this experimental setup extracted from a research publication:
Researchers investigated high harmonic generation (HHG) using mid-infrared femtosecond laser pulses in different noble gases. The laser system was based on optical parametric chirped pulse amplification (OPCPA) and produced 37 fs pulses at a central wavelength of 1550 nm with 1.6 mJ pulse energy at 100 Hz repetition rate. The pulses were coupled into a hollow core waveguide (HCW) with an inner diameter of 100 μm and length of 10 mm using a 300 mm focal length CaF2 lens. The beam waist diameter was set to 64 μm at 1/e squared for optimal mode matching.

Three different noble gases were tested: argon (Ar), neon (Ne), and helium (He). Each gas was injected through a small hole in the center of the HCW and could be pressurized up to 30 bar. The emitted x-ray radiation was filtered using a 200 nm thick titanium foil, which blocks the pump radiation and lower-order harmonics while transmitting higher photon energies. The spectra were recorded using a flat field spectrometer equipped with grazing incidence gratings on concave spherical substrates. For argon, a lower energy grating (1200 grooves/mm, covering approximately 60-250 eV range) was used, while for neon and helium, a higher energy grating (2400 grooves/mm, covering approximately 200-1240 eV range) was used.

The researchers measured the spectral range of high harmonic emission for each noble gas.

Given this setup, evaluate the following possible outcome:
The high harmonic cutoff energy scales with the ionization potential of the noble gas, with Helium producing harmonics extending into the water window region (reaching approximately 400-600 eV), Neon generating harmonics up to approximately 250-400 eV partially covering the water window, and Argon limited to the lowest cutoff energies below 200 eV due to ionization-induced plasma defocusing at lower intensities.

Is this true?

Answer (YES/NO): NO